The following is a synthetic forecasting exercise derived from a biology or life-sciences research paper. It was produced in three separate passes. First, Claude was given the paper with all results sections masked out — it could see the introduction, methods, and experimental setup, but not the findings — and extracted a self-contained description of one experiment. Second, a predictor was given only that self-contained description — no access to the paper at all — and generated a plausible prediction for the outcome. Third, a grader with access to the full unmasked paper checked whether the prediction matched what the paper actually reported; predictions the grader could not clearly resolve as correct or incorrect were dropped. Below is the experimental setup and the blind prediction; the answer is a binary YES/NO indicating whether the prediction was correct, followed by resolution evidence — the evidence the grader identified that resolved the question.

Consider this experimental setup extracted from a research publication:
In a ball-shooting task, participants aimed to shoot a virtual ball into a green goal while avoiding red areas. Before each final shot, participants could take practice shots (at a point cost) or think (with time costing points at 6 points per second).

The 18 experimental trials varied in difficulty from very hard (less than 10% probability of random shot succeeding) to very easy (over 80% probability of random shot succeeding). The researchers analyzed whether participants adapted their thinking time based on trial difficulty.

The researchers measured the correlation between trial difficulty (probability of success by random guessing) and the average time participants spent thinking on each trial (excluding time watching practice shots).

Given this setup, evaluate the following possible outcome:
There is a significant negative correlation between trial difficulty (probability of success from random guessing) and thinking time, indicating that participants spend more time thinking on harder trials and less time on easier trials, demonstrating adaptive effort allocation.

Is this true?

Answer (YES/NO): YES